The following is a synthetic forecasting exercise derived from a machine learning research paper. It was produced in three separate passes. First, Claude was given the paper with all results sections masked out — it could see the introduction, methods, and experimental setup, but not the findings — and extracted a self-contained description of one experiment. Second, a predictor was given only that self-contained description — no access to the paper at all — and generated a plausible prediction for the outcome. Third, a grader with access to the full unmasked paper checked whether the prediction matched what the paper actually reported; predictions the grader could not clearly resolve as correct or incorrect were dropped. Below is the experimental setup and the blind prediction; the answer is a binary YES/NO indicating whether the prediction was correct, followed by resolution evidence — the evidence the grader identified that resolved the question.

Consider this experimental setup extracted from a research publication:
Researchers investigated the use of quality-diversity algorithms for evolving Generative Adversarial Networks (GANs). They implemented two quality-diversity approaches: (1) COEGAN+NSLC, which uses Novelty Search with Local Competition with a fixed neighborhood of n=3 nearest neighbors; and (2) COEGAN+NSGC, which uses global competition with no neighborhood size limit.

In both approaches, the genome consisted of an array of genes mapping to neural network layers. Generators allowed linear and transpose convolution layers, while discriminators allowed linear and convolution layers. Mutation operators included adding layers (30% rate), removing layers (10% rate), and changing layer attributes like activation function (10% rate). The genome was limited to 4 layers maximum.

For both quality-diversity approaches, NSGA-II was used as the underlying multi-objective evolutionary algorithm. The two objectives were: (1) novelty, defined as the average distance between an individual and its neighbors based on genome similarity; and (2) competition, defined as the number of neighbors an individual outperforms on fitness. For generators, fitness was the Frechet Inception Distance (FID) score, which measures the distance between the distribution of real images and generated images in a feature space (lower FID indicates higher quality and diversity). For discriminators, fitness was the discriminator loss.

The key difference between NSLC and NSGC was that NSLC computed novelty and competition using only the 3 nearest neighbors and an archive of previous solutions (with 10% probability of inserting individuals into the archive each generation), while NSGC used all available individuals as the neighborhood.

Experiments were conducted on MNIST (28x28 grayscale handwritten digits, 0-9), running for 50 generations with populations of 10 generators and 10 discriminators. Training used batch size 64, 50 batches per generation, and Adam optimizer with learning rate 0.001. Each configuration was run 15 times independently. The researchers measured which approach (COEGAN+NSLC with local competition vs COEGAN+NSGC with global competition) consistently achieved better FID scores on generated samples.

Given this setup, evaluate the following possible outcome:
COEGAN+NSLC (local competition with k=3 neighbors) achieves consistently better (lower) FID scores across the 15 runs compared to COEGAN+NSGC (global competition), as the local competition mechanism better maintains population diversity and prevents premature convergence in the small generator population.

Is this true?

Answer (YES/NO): NO